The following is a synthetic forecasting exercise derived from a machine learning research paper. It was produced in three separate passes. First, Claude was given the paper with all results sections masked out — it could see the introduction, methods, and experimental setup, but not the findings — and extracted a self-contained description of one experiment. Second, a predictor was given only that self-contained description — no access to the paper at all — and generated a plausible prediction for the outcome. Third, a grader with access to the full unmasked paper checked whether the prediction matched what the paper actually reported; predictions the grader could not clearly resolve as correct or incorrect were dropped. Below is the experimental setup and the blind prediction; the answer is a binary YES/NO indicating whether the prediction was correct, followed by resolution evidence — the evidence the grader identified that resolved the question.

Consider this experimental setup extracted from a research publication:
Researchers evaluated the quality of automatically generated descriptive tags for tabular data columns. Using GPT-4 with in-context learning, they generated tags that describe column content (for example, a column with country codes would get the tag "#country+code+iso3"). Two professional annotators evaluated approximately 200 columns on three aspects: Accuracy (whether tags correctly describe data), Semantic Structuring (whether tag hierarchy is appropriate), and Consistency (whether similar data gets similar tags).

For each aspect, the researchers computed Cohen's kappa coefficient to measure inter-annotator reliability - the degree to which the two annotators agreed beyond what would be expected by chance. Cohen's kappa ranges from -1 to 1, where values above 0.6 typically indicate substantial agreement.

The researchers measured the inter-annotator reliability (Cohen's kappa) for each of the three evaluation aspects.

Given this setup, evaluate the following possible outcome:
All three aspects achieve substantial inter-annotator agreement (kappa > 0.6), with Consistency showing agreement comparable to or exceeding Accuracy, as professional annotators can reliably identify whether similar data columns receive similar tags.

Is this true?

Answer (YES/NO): NO